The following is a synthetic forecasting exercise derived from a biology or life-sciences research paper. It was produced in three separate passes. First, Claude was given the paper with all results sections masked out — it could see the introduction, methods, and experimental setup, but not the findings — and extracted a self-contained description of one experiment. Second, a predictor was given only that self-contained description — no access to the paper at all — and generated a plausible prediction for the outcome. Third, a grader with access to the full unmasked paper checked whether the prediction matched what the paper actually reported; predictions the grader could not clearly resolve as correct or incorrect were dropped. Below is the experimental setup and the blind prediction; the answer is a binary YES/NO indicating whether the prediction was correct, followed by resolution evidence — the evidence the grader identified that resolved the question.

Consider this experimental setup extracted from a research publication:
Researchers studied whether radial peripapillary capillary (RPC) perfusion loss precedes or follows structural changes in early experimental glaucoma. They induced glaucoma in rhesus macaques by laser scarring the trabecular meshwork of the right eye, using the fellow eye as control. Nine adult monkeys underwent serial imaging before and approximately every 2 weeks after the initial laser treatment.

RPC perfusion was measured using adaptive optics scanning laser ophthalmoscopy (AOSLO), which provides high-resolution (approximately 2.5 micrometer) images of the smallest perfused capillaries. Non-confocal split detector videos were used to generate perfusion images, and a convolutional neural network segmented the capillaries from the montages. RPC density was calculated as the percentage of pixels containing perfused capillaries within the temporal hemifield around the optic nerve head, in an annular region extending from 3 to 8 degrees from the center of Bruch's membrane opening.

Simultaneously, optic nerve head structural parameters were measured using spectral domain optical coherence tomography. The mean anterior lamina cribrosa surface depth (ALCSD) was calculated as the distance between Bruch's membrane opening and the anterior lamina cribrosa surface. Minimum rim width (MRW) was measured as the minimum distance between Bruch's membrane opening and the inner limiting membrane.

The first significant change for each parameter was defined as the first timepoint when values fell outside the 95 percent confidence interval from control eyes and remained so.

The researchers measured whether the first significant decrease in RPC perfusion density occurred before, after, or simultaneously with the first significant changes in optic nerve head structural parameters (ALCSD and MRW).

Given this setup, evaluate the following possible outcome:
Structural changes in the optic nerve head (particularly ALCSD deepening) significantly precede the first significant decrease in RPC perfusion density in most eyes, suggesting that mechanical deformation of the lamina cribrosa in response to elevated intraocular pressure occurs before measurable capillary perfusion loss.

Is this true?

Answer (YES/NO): YES